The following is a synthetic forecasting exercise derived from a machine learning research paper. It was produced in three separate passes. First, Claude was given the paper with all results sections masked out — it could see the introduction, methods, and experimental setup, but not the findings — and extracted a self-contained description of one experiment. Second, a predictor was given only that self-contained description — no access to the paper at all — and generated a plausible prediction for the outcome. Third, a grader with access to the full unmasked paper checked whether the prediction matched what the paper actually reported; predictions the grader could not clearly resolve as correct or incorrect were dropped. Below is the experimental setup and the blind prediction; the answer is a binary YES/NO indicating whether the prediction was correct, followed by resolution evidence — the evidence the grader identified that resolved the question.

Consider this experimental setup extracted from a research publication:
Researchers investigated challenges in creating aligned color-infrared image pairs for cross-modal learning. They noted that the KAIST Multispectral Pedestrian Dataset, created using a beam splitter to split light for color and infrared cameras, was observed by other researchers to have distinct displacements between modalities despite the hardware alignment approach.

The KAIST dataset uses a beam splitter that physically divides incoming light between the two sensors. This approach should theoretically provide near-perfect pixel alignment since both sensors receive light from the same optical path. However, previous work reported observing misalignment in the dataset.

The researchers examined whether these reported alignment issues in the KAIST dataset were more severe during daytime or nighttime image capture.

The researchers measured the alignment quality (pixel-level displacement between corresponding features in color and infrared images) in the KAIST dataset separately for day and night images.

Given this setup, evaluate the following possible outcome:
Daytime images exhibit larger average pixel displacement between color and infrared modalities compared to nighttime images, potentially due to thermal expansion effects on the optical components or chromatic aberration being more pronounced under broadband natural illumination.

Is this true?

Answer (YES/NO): NO